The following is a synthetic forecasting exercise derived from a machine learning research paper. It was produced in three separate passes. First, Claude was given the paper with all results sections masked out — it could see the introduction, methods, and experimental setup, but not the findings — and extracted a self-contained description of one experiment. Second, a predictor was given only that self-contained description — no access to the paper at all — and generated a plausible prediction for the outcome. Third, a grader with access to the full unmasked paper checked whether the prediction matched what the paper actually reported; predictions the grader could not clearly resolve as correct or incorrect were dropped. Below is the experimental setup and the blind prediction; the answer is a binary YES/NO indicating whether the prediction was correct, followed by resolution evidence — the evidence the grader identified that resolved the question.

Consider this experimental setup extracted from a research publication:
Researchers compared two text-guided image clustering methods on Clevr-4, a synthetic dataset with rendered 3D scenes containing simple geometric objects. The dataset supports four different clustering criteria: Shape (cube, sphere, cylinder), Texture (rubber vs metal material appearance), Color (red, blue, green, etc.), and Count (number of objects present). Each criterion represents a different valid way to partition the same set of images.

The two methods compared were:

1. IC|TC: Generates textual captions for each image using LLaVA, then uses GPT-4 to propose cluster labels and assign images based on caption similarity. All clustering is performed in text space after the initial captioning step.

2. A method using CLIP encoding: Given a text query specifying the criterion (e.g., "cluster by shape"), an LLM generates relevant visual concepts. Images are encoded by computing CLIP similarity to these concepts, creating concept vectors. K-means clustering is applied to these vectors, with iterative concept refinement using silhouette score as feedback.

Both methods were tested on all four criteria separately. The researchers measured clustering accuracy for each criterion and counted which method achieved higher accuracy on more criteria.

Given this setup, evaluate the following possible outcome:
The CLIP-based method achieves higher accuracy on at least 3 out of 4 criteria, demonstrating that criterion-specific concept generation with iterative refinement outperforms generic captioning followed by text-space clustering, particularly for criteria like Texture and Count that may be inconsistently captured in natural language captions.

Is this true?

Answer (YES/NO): NO